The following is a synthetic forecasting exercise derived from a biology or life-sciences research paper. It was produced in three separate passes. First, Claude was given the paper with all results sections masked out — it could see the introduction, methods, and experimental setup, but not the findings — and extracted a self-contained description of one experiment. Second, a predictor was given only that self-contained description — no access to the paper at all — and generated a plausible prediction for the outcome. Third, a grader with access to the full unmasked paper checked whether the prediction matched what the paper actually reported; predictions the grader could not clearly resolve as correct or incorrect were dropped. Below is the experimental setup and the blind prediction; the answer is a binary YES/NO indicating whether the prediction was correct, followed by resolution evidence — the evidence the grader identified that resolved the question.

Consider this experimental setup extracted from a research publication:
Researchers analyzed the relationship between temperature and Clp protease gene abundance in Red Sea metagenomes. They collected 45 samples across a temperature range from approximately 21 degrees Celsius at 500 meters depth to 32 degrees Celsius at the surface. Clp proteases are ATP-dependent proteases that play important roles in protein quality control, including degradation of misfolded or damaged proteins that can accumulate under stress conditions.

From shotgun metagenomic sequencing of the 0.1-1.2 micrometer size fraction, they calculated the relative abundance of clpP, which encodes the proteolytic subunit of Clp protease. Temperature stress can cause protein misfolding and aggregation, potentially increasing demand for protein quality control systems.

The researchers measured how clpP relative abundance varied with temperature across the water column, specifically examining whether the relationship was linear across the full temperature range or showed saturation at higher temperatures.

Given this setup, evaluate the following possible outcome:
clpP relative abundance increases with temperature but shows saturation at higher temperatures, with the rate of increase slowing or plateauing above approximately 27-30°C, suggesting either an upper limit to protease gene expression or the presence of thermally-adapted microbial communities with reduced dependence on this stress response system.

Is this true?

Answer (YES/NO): NO